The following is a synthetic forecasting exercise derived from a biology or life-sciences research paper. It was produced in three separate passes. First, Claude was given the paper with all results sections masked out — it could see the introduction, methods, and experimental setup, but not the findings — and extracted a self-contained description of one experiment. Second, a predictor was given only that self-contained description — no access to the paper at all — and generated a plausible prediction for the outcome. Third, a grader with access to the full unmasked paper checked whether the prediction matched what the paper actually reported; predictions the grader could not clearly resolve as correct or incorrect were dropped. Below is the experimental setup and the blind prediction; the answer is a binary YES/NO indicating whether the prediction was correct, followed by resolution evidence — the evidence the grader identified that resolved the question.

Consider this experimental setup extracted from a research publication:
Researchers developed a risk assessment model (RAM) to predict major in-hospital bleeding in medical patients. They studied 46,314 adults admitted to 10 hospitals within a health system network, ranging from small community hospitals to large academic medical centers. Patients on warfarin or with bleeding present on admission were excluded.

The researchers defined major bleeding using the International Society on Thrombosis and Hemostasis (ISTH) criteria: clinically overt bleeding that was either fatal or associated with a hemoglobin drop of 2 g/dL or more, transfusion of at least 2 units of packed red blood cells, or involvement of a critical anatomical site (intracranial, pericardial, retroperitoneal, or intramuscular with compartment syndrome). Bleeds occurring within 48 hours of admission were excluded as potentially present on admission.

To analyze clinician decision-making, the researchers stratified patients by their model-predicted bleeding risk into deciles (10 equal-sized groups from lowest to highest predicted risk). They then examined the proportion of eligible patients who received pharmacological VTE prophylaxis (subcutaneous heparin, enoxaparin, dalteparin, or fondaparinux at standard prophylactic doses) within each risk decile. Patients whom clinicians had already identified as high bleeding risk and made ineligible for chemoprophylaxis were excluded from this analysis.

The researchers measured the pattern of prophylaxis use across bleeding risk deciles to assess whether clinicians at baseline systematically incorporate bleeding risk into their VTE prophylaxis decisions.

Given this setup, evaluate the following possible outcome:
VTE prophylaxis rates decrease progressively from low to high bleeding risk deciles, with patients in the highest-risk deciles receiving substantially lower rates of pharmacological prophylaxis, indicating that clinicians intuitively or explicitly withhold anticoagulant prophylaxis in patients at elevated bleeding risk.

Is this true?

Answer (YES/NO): NO